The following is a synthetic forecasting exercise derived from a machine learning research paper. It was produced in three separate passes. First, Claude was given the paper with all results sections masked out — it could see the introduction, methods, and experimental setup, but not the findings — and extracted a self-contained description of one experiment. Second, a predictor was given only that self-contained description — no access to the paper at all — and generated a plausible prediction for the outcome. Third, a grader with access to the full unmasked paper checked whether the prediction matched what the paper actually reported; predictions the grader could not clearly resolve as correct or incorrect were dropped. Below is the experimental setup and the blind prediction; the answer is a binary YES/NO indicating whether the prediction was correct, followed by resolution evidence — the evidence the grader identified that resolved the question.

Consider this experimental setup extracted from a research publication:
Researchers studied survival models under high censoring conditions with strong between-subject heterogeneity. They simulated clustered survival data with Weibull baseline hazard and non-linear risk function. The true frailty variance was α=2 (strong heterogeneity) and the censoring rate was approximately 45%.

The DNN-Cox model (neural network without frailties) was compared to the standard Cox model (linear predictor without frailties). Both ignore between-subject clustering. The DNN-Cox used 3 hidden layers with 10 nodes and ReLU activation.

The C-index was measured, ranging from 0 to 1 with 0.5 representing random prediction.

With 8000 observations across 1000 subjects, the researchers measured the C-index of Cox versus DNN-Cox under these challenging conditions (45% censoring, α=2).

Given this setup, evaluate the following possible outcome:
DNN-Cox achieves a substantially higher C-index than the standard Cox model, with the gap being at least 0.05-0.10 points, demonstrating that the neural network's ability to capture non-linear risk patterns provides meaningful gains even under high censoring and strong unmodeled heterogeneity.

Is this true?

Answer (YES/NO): YES